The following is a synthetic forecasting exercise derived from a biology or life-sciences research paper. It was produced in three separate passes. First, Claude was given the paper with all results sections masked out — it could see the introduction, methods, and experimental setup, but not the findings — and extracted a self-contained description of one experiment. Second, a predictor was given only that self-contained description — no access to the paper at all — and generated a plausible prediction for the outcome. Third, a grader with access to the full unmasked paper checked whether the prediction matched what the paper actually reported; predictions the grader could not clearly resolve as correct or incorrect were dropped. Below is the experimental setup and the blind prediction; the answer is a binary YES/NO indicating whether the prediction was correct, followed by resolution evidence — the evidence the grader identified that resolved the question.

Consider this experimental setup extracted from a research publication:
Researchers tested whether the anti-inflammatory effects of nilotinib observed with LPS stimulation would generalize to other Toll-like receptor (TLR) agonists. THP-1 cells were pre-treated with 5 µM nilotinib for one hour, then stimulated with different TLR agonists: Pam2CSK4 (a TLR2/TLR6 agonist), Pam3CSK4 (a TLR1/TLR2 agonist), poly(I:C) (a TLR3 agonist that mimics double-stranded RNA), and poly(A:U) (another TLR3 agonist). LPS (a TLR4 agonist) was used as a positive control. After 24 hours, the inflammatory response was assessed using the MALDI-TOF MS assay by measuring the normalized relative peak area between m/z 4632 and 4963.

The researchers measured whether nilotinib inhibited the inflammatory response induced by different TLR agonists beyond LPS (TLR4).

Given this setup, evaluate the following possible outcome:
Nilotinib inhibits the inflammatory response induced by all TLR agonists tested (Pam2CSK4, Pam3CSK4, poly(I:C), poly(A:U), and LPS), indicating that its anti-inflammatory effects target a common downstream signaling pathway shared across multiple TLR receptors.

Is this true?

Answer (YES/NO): NO